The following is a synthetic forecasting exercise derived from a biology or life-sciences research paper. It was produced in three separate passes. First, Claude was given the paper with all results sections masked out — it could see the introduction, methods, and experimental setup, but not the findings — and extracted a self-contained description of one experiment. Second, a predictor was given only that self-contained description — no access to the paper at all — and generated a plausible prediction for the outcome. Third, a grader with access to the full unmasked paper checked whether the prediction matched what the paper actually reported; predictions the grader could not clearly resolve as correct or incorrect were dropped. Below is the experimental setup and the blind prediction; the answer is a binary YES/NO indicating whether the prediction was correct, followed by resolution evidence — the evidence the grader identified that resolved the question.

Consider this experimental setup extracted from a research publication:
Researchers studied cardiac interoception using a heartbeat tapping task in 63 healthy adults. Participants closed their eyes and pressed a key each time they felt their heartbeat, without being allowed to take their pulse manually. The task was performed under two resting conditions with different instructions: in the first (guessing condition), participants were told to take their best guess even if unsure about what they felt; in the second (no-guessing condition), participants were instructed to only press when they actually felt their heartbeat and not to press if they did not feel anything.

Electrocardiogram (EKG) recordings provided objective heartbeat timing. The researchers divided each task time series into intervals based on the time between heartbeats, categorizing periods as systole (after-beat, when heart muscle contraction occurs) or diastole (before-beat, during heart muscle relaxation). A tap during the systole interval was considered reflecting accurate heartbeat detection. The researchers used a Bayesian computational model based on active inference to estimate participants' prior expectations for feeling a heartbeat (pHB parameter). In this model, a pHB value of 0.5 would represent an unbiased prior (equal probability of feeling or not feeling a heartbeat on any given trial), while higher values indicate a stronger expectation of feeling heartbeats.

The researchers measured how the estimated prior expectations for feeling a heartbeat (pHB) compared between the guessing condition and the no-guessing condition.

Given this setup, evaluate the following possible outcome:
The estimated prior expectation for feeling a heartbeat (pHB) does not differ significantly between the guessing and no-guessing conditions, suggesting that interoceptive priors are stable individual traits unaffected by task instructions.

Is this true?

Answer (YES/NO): NO